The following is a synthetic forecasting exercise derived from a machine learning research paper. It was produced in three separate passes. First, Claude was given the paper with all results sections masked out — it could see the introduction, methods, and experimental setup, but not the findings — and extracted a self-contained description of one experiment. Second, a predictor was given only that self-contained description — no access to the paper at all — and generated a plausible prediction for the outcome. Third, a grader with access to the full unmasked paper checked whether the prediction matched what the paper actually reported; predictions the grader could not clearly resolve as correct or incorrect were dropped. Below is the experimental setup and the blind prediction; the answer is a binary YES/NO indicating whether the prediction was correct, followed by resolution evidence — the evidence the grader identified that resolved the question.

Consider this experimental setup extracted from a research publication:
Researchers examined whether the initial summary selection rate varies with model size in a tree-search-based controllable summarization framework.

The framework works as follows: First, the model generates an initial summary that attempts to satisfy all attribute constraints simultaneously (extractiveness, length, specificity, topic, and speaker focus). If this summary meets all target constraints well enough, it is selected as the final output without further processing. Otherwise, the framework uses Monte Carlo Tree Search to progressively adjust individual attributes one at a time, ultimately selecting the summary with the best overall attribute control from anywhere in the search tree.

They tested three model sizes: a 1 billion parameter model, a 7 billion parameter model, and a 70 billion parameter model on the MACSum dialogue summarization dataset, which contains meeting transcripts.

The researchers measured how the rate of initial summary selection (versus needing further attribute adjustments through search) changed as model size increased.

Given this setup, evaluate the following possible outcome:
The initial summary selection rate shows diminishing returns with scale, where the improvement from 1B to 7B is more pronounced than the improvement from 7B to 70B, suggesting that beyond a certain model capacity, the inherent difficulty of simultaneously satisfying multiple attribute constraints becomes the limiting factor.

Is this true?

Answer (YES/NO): NO